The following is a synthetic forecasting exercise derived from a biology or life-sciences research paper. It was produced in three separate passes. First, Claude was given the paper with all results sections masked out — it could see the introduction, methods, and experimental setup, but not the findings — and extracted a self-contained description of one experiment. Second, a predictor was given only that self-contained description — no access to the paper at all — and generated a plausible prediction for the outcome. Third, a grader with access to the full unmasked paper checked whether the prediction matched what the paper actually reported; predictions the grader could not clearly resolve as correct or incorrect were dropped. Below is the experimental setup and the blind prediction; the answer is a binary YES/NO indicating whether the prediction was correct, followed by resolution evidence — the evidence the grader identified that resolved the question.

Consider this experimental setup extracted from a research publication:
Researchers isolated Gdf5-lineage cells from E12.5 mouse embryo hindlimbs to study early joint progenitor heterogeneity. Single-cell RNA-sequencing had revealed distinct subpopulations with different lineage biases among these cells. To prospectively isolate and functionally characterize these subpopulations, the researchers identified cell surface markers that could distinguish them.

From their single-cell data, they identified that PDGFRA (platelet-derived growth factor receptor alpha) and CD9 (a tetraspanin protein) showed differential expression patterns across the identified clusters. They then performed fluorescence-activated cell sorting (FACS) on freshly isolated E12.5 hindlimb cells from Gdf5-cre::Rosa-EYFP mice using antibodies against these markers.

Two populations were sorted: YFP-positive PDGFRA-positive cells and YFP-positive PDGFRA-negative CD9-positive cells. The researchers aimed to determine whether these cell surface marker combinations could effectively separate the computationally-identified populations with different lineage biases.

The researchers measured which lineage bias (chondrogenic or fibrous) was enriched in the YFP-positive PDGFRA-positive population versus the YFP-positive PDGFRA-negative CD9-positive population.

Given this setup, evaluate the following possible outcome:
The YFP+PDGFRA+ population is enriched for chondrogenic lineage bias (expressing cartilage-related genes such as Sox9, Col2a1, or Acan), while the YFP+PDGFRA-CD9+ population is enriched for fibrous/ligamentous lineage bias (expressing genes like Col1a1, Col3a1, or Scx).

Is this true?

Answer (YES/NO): NO